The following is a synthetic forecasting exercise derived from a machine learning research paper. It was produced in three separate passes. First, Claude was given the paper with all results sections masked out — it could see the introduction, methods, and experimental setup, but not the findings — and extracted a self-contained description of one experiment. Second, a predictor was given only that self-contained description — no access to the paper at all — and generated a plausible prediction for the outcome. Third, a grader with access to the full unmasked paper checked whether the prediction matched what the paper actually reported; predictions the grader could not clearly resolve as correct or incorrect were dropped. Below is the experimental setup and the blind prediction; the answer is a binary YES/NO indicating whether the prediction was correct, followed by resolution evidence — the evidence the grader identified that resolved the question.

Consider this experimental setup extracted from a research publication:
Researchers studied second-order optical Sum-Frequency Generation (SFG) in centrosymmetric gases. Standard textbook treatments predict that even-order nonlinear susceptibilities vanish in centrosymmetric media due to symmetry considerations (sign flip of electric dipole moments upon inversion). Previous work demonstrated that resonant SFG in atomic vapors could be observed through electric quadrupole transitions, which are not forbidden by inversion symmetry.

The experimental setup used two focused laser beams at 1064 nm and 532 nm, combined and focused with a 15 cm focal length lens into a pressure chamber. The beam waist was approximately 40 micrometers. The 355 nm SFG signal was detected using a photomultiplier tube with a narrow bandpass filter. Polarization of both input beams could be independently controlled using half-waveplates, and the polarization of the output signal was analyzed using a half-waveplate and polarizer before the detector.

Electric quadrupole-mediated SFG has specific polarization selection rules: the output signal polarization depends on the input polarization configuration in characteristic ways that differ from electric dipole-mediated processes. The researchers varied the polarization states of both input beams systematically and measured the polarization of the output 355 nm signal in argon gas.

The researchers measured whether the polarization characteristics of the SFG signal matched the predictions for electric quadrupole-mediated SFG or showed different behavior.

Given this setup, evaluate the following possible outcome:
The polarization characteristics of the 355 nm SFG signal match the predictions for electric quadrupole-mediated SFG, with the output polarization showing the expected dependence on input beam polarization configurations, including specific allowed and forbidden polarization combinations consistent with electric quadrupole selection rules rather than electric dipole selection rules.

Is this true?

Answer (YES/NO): NO